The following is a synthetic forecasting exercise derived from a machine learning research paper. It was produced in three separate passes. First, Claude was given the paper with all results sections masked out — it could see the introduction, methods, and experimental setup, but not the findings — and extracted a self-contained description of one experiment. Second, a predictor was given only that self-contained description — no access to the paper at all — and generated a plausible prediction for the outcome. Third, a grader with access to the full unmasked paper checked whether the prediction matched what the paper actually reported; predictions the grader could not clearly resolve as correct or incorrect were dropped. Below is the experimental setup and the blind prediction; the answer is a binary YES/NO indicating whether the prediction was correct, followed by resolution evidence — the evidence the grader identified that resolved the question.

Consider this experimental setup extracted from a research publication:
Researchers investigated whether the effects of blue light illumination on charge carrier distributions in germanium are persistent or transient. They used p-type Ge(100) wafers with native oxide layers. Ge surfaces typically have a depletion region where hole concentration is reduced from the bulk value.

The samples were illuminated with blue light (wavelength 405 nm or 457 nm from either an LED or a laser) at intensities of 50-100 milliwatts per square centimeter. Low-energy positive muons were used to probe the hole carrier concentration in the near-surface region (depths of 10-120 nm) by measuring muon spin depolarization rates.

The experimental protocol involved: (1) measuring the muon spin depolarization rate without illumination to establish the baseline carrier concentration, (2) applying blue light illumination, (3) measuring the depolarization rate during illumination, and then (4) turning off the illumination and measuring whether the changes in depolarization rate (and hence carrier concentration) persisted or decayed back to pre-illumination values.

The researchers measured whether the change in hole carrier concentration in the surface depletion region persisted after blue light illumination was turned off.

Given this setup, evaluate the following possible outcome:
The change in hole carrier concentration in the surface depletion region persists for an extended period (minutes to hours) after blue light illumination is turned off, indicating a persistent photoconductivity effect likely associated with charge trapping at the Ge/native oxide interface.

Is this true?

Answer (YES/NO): YES